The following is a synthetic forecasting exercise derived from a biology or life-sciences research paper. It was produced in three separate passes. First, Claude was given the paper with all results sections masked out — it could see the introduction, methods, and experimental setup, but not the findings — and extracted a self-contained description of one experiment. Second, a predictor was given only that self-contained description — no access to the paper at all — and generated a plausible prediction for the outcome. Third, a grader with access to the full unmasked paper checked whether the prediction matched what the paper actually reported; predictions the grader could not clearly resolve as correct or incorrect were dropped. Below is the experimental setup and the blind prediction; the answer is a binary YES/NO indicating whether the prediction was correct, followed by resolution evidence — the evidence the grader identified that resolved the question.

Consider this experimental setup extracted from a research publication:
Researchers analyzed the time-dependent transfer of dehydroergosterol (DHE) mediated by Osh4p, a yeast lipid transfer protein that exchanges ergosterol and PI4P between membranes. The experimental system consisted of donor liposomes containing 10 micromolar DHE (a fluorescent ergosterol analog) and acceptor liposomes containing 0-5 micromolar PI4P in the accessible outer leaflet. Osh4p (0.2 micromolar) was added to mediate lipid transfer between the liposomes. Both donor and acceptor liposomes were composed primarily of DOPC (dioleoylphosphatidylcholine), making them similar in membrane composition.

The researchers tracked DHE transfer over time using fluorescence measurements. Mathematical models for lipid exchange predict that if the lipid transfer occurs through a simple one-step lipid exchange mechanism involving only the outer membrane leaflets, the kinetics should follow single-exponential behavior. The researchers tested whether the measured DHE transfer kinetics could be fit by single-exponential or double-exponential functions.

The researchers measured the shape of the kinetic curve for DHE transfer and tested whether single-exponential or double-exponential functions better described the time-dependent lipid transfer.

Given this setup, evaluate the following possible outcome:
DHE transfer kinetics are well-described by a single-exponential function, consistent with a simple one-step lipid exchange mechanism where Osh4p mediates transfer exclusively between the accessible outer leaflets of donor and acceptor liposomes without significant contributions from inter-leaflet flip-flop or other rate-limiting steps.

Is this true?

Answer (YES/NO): NO